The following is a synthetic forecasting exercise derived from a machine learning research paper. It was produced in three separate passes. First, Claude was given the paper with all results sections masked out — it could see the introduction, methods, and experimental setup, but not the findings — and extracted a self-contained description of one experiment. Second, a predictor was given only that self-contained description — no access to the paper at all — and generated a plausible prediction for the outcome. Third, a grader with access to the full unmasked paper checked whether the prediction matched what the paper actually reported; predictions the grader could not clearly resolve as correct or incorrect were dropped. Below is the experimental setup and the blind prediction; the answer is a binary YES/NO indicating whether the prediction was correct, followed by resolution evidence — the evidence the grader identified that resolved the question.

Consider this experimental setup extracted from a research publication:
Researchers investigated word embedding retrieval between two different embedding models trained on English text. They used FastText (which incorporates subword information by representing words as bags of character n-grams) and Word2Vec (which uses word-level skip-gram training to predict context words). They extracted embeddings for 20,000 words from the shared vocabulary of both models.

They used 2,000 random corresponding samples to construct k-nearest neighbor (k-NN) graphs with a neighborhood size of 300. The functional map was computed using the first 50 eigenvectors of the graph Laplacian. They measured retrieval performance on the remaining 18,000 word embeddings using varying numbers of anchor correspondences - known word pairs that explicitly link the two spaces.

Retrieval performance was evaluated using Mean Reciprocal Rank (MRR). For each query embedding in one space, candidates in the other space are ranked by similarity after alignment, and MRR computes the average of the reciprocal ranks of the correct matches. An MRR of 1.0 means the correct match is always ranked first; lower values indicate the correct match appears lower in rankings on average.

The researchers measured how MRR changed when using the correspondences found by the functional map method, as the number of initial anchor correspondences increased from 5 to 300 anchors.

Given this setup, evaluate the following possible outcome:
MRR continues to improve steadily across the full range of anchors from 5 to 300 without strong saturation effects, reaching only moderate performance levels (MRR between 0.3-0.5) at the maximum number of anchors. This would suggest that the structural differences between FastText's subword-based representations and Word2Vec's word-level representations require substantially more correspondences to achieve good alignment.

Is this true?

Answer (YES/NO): NO